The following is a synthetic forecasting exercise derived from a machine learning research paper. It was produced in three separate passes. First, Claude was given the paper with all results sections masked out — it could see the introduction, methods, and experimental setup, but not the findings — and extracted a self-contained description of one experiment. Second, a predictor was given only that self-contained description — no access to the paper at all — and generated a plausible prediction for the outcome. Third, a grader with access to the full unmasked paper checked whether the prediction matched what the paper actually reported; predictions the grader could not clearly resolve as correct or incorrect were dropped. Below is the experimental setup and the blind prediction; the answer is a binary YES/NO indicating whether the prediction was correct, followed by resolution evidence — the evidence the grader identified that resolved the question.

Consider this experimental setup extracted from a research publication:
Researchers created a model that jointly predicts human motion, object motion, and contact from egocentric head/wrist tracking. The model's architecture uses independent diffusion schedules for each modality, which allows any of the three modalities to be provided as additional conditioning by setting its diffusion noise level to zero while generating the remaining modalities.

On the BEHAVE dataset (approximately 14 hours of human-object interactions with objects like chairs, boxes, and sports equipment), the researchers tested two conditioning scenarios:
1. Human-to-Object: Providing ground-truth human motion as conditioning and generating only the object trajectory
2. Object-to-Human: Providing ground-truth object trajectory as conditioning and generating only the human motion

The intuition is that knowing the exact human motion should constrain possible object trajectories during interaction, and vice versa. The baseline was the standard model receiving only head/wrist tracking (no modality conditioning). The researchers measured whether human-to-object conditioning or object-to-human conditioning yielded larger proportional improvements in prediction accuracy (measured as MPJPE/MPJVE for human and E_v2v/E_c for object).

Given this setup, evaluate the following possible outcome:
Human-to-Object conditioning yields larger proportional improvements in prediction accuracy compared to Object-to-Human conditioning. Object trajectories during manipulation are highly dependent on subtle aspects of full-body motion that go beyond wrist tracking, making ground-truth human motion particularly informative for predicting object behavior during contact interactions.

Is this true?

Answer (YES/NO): YES